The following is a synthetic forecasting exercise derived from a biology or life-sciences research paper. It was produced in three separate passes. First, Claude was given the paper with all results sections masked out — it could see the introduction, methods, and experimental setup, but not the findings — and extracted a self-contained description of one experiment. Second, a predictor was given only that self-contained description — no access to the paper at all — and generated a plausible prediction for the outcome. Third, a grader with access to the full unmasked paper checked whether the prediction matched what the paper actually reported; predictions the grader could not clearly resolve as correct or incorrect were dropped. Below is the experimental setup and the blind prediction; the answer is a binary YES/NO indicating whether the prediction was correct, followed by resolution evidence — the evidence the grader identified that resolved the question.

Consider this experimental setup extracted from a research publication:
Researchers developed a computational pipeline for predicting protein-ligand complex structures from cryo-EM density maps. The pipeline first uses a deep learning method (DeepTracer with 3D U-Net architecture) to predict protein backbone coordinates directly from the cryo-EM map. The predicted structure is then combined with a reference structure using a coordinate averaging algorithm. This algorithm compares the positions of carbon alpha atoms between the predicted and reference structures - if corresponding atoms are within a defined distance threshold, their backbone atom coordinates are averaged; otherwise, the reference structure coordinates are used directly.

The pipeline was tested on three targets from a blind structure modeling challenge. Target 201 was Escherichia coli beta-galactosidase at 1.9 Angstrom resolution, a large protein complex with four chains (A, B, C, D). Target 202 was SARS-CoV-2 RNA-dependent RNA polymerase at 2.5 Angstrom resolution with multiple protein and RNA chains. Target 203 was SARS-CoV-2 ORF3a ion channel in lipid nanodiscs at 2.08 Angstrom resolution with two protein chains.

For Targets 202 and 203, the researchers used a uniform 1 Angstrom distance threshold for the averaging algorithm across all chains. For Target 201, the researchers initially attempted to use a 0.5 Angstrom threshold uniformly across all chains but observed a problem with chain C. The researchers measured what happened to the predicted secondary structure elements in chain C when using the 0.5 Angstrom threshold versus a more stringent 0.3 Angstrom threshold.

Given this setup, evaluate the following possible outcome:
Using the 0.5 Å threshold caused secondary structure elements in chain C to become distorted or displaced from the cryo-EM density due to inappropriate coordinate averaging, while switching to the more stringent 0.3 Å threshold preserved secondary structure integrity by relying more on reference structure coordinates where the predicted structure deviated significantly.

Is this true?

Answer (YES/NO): NO